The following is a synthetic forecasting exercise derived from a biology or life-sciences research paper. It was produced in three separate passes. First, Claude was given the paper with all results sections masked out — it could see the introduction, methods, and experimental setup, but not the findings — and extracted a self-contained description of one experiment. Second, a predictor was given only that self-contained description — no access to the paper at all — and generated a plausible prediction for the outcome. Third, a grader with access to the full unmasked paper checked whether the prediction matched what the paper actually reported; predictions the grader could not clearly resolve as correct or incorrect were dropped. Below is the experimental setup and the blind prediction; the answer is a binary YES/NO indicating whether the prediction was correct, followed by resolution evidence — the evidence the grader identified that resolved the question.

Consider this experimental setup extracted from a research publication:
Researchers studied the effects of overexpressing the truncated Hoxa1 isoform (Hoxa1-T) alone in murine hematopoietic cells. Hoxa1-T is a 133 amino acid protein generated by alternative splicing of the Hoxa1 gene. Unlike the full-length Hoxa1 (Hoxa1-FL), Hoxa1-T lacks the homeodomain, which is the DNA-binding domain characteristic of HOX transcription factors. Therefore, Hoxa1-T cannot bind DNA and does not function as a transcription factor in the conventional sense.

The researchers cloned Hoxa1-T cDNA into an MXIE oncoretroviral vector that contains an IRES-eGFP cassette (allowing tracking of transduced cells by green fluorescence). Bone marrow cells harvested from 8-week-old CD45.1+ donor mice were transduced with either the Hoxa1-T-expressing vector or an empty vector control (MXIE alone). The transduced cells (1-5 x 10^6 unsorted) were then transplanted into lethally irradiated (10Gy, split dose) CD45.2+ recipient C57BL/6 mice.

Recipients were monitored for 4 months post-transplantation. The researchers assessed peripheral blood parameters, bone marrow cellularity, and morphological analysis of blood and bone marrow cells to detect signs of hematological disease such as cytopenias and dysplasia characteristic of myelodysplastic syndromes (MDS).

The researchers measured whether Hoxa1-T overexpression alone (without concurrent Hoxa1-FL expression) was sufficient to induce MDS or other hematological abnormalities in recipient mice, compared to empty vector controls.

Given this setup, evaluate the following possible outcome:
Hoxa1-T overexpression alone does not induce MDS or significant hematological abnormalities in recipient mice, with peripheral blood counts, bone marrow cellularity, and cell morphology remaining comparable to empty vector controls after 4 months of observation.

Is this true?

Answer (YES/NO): YES